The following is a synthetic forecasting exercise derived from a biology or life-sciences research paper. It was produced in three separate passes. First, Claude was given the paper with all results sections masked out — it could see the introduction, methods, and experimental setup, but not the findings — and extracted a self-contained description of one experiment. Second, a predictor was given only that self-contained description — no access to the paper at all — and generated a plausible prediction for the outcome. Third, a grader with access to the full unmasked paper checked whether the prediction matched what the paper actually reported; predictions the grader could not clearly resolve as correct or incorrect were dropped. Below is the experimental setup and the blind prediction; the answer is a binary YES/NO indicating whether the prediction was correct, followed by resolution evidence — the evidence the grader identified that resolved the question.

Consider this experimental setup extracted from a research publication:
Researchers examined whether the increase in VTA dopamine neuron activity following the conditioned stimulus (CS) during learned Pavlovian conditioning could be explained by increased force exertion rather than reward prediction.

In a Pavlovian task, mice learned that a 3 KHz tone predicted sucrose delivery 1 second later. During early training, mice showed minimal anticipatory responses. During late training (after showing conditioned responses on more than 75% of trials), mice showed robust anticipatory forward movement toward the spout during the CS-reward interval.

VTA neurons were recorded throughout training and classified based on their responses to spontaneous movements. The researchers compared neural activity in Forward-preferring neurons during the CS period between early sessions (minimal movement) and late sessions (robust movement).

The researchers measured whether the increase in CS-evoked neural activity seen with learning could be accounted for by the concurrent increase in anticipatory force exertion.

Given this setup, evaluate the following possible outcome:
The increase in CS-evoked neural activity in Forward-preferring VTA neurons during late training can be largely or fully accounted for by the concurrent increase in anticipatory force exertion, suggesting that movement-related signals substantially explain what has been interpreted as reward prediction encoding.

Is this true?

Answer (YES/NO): YES